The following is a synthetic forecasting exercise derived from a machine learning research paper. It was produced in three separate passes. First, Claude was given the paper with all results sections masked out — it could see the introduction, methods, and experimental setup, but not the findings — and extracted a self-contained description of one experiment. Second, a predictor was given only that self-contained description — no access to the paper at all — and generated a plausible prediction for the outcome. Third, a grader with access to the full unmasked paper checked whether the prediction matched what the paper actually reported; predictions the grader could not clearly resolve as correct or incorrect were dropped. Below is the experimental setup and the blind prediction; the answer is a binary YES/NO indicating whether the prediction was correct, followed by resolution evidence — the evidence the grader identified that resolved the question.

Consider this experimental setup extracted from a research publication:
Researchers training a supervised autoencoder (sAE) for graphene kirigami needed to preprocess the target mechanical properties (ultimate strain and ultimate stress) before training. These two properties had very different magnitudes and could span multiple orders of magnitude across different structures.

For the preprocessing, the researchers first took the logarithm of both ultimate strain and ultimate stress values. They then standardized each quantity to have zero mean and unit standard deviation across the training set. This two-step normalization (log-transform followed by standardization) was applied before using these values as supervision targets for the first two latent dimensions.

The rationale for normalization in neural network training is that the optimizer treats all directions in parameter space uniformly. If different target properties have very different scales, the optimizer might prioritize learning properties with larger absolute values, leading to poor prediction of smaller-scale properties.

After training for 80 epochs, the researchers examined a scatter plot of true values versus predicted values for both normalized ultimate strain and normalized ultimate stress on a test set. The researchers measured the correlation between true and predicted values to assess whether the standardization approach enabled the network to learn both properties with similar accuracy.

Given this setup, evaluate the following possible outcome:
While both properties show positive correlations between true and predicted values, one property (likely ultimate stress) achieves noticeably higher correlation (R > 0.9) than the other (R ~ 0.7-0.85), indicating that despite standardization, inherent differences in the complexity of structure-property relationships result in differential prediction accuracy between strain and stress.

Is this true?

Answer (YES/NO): NO